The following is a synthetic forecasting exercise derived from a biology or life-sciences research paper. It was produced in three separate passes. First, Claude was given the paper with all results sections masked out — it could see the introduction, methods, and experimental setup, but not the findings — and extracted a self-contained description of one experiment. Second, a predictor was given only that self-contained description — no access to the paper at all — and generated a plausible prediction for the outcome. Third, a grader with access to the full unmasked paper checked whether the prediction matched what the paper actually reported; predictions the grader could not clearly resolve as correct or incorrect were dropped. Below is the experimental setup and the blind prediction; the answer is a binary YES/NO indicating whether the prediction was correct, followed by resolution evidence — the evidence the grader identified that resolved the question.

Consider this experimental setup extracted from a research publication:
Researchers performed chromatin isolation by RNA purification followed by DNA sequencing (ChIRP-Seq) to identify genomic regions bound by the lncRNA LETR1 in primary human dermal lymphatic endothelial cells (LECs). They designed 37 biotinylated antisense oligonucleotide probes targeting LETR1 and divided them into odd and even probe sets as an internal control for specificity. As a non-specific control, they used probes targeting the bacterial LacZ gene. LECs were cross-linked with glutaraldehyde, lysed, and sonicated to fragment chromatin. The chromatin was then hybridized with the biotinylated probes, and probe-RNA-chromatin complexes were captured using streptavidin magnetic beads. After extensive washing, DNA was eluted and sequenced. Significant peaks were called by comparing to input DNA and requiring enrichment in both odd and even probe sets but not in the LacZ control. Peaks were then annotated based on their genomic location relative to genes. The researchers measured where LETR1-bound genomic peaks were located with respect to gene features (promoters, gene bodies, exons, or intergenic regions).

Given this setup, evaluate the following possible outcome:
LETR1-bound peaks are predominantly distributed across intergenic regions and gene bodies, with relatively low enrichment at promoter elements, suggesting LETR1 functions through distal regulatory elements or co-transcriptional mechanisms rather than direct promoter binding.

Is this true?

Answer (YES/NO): NO